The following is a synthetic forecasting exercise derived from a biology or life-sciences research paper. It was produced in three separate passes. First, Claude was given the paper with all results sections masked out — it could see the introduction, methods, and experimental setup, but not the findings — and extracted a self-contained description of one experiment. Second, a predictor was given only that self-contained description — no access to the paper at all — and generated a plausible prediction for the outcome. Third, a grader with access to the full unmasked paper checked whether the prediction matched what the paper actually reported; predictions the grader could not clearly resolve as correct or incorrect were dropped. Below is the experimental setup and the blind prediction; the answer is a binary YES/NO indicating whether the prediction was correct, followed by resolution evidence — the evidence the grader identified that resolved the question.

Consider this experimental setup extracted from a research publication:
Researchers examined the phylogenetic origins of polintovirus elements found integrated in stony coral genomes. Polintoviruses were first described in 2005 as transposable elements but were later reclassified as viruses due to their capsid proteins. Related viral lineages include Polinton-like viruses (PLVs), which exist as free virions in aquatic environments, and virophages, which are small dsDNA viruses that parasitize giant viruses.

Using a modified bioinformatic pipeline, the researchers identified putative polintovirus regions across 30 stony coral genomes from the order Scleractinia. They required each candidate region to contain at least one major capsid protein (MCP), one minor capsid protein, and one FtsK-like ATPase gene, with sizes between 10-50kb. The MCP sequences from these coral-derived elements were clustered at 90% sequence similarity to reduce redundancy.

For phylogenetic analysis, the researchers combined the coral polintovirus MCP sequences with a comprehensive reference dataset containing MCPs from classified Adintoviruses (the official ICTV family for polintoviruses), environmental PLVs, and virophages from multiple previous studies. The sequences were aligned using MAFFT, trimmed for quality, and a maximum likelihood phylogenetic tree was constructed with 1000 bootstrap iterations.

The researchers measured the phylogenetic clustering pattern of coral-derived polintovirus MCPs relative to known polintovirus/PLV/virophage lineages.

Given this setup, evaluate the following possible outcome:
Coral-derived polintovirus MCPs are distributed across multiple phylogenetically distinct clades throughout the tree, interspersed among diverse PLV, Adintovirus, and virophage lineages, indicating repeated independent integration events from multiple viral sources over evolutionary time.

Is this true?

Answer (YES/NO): NO